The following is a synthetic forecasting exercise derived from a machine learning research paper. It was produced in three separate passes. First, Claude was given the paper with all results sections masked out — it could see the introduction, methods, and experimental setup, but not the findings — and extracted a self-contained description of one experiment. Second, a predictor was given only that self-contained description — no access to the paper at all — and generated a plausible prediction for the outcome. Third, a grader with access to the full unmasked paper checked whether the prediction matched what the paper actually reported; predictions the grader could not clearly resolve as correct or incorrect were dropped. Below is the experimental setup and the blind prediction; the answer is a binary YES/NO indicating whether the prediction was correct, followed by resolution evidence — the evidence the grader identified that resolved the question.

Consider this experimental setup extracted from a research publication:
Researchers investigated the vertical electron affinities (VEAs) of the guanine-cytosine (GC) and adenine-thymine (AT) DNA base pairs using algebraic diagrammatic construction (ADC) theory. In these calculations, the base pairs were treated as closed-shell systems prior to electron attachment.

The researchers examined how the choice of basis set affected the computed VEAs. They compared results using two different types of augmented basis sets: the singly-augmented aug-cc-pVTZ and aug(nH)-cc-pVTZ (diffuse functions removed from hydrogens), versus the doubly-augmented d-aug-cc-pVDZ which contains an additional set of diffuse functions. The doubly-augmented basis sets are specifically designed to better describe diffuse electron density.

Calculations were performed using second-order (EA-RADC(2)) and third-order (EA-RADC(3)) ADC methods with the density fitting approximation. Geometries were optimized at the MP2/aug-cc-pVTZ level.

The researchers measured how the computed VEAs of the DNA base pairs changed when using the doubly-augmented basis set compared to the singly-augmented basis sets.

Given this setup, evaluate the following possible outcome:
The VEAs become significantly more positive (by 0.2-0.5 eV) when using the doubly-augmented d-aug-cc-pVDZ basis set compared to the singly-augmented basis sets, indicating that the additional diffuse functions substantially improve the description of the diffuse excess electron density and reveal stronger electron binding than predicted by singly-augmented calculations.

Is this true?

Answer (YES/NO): NO